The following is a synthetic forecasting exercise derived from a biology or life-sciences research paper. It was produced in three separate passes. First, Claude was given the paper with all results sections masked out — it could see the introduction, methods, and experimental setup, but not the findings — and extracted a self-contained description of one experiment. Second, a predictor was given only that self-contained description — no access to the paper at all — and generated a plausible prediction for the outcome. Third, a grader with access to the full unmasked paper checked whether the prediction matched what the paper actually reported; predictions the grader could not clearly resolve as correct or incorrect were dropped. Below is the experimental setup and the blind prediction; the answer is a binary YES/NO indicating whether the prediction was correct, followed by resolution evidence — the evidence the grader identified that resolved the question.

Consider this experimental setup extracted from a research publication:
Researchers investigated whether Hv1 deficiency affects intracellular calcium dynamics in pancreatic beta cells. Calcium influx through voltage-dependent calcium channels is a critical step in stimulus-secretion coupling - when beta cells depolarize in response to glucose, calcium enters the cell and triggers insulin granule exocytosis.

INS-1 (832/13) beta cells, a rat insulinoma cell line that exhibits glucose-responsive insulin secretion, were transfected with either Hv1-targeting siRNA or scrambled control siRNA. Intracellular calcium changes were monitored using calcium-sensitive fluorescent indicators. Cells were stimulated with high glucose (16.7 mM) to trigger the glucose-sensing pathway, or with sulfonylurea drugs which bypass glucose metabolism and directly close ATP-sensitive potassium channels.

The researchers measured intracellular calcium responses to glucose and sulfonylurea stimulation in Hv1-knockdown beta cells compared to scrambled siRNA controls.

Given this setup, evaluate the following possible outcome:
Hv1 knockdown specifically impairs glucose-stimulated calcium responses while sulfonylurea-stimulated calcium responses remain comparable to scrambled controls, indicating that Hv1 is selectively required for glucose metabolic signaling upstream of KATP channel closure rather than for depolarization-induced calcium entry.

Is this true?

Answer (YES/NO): NO